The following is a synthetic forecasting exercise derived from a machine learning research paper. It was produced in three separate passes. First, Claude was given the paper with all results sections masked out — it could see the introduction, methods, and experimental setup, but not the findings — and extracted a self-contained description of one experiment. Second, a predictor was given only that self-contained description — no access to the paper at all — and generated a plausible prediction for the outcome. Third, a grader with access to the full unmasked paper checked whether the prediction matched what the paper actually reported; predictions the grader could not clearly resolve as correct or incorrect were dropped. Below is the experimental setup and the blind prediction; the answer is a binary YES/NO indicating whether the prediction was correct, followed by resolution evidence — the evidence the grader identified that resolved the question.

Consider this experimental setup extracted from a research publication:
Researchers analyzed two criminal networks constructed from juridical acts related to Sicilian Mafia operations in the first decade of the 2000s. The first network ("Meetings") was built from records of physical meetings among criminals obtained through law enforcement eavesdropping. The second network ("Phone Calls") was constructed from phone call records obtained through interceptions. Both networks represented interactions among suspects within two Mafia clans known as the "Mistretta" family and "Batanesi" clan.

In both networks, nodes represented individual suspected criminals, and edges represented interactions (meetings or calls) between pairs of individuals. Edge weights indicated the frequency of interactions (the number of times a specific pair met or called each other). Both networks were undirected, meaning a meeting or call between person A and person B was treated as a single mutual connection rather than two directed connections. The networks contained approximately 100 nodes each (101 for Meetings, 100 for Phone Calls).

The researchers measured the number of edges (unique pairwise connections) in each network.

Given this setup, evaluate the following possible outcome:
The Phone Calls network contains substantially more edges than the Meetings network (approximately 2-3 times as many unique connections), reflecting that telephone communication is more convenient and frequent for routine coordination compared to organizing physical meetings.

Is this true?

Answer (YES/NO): NO